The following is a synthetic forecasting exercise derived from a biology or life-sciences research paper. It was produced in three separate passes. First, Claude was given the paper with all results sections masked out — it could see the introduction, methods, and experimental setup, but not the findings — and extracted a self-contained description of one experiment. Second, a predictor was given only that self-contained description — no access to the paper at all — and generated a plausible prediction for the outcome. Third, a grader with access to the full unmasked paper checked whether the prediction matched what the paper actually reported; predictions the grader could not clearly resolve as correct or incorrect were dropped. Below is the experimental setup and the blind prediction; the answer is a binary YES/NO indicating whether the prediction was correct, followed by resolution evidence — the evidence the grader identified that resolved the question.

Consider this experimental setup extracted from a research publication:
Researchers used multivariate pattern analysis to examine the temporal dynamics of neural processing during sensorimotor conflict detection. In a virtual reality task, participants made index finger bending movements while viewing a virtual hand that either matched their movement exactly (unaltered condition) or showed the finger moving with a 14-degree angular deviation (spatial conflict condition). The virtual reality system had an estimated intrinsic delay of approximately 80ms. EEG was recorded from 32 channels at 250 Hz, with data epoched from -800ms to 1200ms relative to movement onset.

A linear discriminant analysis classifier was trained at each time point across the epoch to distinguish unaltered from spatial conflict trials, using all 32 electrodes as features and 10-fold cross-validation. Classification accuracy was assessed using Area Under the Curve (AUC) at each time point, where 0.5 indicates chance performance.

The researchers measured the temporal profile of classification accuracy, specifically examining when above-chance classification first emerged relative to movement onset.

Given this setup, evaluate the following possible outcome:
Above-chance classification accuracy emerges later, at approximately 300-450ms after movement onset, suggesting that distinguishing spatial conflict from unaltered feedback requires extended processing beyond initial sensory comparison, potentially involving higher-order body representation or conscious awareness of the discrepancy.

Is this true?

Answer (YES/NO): NO